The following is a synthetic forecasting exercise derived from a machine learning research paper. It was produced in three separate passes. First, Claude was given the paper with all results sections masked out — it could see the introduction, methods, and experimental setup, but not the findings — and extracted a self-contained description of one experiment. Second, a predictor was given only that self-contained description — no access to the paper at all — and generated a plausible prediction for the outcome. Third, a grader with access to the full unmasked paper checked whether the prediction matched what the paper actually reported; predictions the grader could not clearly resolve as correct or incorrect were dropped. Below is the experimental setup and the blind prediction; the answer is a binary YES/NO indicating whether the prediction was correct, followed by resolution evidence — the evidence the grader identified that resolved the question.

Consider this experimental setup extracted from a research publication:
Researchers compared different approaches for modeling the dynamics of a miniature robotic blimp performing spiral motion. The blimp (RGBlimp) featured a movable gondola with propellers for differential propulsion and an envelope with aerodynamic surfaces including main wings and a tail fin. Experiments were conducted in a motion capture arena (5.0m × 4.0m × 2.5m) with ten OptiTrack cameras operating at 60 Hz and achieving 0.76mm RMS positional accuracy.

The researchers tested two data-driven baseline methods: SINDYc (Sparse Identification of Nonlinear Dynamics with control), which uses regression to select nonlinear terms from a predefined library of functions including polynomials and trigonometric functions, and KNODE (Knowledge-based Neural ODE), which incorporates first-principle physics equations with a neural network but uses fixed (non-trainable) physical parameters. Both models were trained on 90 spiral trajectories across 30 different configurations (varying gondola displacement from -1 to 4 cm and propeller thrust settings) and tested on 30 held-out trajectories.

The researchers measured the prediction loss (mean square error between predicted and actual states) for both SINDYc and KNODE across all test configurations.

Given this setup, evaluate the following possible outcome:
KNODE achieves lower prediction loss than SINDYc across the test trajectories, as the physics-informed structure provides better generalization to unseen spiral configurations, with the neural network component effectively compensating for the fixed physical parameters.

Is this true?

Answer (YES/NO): YES